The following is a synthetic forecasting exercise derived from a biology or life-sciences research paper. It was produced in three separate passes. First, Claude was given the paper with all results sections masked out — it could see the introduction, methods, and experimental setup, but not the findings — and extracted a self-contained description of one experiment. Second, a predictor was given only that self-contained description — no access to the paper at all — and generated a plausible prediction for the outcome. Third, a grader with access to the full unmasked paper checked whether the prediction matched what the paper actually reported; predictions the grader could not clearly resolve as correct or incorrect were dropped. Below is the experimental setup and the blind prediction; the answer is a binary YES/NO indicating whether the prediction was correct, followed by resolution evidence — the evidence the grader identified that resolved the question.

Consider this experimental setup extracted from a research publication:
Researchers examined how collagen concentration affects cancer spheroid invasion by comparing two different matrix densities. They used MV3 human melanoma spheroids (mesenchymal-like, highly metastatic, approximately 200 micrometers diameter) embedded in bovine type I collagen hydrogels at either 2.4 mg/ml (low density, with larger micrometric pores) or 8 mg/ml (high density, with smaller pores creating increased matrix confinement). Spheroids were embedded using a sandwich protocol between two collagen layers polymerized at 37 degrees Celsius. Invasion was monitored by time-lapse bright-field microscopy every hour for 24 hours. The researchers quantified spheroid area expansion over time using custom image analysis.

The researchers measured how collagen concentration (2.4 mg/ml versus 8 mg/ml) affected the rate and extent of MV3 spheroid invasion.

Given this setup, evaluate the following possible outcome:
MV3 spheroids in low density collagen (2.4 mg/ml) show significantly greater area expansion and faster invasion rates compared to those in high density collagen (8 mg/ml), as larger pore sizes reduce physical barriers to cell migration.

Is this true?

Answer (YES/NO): NO